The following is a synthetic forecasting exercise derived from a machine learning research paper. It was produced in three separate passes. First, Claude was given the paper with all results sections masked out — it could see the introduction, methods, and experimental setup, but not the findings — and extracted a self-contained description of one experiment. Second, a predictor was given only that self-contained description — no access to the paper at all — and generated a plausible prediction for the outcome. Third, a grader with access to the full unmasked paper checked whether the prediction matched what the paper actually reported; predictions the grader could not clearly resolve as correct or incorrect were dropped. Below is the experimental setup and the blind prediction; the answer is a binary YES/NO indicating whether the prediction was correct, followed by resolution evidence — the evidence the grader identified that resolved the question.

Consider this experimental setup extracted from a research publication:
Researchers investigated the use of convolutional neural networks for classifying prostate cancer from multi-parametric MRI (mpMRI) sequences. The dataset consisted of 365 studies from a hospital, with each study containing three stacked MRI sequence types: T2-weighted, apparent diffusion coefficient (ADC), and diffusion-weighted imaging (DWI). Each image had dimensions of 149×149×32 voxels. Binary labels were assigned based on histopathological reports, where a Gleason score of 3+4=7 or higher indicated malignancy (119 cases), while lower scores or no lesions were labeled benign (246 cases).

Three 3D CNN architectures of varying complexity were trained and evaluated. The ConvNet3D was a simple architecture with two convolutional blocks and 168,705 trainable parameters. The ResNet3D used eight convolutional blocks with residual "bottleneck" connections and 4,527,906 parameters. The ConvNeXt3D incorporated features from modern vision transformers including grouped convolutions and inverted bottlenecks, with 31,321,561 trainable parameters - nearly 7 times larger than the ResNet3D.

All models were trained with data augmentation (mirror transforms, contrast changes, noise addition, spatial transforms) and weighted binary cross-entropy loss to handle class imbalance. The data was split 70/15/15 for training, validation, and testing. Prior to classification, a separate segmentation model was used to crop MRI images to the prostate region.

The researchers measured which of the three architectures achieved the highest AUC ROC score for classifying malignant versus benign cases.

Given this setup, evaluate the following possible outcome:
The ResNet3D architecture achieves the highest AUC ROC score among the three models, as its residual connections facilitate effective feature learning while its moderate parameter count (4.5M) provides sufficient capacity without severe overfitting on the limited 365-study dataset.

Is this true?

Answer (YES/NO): YES